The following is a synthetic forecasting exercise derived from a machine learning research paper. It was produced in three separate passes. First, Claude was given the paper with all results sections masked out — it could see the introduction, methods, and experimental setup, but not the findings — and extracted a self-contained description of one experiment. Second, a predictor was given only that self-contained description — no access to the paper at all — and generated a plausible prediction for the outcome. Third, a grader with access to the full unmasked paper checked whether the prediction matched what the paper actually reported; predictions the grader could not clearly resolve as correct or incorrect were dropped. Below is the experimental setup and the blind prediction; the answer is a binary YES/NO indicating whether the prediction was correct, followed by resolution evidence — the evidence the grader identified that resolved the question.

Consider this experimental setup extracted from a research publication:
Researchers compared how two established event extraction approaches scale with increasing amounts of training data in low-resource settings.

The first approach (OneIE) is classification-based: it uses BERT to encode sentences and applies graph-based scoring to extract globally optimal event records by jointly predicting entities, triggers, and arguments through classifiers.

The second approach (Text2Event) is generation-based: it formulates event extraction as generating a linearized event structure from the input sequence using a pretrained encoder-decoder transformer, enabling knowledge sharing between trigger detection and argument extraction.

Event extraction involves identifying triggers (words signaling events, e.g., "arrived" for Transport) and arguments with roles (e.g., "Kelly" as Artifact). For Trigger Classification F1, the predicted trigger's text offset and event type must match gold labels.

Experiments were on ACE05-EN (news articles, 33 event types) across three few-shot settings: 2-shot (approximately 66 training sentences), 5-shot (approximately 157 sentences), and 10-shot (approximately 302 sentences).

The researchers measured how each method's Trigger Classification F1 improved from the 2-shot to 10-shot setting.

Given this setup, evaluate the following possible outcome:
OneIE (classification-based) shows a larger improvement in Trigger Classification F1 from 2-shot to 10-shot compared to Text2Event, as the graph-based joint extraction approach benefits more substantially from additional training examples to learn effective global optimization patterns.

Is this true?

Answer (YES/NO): YES